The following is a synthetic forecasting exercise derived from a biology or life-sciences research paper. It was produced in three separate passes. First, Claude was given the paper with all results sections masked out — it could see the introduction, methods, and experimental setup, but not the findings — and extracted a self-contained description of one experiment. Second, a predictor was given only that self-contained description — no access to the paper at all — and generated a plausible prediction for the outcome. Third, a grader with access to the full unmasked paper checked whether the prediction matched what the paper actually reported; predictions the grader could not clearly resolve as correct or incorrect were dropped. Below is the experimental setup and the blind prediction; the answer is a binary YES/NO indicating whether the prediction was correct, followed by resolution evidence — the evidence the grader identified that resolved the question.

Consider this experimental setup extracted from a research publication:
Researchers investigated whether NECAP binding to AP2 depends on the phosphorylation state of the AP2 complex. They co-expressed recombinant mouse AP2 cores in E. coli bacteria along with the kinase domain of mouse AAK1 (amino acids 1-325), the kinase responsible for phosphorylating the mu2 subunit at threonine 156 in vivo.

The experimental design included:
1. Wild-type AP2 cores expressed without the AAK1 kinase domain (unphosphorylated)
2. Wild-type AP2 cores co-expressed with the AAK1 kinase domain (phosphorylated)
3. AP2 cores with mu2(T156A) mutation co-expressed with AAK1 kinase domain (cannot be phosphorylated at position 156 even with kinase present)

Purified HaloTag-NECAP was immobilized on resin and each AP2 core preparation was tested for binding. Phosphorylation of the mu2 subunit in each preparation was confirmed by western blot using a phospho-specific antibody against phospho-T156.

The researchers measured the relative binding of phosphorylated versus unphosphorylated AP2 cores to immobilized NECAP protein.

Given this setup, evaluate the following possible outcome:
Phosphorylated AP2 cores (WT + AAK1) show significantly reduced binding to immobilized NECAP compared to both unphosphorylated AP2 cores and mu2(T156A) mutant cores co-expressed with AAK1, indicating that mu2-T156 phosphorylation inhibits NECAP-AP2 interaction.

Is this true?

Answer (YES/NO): NO